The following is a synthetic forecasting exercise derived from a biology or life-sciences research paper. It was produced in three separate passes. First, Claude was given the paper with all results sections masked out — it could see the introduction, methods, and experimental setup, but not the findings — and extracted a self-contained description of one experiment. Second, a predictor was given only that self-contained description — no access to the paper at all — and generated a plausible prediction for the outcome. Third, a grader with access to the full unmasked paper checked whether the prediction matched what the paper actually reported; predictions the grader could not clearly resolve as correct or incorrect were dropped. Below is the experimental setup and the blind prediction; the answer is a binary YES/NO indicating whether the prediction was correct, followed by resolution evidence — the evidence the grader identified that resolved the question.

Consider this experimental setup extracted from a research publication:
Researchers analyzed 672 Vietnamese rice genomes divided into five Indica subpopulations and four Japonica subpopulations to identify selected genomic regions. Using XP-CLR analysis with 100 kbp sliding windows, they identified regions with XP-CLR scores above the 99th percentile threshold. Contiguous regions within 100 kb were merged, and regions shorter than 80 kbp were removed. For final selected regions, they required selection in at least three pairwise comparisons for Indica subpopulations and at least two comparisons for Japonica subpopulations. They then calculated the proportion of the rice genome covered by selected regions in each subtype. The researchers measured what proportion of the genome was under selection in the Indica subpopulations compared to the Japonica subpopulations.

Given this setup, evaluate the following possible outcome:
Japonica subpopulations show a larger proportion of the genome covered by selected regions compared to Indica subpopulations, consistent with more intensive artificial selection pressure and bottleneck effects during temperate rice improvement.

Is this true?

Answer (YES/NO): NO